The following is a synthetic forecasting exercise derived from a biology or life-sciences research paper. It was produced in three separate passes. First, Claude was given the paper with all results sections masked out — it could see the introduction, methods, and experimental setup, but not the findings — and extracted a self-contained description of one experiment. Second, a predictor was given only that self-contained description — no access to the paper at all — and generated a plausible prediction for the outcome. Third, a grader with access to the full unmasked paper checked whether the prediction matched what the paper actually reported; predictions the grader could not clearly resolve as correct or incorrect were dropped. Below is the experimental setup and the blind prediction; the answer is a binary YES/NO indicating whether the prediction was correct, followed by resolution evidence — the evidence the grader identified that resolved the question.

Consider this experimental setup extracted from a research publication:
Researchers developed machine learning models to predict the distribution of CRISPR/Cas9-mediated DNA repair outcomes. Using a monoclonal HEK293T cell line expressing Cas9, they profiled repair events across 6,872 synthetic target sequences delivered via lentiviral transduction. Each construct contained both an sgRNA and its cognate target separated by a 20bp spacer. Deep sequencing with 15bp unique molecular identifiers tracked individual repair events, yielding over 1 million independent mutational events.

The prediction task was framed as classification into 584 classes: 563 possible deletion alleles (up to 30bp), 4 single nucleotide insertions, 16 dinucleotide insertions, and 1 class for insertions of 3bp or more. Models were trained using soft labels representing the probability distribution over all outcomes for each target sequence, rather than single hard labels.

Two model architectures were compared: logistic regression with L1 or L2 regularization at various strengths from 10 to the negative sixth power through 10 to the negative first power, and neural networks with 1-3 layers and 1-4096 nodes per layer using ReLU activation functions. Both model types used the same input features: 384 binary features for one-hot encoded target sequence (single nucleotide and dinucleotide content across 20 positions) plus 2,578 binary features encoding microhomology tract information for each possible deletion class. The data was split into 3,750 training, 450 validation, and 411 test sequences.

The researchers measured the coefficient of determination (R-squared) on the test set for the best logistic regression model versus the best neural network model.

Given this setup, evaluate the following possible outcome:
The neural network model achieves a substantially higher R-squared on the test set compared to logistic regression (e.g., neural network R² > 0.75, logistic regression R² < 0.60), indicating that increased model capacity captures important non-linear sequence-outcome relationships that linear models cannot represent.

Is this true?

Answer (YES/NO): NO